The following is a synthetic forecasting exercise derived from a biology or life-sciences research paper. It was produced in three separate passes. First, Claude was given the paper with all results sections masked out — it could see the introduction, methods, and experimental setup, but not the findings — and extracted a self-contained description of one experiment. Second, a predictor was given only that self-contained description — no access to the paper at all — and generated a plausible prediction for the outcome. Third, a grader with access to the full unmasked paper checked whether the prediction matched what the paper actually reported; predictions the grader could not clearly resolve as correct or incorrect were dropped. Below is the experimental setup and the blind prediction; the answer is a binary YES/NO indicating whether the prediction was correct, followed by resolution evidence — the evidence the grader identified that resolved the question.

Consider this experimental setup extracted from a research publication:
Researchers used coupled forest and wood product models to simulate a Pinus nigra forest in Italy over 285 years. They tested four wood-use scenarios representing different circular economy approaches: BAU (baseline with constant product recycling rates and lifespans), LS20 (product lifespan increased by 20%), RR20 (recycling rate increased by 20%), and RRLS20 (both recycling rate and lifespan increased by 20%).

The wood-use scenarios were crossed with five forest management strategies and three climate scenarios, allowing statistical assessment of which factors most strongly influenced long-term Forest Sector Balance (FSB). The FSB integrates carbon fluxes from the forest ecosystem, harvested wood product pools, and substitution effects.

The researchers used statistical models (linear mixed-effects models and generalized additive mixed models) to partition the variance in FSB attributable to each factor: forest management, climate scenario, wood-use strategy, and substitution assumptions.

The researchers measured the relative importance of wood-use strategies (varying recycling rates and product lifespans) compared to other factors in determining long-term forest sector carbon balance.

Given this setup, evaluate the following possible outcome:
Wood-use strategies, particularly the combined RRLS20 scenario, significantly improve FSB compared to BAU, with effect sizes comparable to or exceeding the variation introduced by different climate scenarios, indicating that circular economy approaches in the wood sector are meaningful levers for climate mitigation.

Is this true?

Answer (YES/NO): NO